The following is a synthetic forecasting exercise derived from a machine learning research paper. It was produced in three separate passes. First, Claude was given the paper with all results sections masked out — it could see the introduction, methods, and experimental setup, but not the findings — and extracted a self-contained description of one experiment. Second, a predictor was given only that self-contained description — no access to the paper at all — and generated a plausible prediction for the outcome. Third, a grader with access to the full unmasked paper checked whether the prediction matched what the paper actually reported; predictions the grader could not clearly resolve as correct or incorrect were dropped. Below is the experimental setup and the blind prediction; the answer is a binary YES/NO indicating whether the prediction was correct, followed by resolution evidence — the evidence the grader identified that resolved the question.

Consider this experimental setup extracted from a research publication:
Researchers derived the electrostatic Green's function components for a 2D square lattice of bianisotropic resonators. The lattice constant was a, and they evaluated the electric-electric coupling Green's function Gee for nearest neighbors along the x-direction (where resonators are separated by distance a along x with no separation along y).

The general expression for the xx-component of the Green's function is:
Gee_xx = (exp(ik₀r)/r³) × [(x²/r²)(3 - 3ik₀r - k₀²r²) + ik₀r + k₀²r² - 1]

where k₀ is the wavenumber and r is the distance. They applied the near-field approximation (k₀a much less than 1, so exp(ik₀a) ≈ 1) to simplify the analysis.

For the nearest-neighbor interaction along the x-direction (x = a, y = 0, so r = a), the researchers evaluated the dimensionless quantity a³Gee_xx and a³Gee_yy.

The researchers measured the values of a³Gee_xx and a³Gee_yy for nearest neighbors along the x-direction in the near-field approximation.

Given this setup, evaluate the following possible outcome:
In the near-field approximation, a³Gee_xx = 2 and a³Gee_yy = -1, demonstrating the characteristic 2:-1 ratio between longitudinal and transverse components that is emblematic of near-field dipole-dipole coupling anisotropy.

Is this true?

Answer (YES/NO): YES